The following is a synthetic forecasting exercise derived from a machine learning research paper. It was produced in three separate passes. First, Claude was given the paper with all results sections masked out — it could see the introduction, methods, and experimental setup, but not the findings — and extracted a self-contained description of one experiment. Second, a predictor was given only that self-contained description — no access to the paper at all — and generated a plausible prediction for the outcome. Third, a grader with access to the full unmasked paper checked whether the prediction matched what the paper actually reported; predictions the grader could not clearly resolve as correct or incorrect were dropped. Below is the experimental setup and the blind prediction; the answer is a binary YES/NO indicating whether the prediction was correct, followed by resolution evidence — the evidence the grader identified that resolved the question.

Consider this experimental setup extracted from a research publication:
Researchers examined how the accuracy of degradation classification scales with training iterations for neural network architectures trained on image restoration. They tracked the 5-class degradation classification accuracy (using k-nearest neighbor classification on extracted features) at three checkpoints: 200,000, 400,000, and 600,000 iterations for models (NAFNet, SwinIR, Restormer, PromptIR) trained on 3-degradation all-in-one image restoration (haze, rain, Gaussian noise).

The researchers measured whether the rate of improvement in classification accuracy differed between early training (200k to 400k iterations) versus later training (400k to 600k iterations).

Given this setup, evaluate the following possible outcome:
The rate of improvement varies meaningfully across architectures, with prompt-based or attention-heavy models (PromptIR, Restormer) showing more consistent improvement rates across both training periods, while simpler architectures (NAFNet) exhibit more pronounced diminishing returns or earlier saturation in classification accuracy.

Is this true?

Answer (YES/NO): NO